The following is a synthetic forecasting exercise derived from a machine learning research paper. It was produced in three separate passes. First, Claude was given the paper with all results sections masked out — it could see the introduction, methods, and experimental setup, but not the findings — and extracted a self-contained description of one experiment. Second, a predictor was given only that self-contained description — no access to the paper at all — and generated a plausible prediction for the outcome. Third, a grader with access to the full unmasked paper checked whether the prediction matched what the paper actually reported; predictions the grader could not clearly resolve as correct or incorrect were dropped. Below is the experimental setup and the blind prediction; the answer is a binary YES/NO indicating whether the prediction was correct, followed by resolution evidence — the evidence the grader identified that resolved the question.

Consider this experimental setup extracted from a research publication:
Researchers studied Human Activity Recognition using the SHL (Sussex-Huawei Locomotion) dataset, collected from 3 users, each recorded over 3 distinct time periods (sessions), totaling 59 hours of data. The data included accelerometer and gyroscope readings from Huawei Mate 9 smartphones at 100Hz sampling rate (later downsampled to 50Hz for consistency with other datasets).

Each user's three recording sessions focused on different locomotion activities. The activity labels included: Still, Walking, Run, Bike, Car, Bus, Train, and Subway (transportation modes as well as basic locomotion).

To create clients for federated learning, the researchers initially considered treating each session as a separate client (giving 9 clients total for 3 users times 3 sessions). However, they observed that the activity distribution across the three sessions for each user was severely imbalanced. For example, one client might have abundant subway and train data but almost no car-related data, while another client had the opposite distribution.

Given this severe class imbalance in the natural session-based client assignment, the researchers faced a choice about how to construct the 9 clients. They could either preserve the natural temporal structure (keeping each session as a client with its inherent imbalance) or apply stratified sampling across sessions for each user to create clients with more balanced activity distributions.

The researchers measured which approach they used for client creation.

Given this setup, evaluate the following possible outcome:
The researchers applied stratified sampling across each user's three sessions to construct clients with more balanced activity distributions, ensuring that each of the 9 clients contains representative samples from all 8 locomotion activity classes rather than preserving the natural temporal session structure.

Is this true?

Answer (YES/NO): YES